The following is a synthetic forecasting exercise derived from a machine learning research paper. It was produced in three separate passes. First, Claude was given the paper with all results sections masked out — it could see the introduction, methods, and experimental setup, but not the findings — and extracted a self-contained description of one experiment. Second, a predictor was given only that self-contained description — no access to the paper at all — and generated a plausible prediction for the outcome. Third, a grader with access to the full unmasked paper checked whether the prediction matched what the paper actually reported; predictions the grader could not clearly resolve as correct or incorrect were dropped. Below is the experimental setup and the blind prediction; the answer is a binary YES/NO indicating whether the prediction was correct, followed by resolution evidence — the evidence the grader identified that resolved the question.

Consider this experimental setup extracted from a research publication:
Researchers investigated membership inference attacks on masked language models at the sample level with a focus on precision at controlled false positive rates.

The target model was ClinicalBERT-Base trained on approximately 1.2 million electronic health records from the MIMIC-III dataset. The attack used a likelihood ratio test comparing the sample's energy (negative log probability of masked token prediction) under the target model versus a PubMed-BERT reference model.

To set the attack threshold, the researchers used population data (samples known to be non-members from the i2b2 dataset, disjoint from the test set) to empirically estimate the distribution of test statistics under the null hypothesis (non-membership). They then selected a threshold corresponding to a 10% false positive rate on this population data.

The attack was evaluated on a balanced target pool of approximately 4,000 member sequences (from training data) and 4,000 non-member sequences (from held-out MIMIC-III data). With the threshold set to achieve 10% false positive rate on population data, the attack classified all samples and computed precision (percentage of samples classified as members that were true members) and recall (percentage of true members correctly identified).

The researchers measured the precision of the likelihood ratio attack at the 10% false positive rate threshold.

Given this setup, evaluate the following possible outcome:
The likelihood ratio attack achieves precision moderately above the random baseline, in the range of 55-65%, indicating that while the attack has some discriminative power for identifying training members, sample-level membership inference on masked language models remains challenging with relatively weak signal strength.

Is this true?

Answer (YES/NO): NO